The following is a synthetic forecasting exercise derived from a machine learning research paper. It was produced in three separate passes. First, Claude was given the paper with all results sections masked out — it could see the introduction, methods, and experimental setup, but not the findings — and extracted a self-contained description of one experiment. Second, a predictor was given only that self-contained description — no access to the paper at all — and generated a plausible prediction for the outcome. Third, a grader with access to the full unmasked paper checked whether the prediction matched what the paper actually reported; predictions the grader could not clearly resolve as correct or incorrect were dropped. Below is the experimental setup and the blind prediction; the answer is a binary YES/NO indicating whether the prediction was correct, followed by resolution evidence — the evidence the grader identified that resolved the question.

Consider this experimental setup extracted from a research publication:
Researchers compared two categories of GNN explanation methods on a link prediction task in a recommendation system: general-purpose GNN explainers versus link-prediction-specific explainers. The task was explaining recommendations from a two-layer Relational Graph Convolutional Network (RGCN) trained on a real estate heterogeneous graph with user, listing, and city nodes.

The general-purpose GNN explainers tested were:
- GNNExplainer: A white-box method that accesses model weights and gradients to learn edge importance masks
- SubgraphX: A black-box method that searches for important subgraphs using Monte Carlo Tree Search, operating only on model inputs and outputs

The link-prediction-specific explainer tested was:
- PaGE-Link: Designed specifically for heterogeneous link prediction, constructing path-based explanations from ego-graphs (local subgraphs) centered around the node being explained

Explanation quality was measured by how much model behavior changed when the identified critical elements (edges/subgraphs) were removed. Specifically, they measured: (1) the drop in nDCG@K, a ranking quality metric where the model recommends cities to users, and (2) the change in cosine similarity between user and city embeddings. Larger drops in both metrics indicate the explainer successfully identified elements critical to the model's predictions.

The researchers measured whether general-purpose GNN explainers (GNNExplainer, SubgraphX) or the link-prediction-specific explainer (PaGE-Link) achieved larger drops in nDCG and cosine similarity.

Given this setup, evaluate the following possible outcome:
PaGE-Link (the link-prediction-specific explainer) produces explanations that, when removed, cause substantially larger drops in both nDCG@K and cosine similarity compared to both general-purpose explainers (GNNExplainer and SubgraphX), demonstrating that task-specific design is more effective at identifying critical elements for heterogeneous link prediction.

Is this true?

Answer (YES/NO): YES